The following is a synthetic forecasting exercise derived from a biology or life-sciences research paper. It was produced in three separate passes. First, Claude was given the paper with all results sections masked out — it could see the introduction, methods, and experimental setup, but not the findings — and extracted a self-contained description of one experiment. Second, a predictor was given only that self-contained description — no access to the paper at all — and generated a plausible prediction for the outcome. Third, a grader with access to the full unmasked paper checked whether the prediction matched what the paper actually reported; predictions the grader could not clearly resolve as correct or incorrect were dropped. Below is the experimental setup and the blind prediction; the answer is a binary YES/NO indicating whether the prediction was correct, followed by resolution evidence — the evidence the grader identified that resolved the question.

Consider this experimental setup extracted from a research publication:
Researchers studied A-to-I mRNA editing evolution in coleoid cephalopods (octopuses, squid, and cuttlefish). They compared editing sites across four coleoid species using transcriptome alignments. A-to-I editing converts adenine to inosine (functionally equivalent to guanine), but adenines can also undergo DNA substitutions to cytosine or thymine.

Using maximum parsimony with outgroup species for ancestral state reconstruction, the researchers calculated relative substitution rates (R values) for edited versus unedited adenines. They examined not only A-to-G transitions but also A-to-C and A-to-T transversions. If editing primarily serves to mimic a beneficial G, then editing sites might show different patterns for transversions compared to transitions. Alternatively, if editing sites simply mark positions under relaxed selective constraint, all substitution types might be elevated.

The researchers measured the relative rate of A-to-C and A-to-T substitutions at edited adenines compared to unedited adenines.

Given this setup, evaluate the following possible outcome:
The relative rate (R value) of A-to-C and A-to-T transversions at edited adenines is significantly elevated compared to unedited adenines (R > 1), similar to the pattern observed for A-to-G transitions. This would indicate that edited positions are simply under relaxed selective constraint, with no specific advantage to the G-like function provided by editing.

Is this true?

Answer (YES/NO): NO